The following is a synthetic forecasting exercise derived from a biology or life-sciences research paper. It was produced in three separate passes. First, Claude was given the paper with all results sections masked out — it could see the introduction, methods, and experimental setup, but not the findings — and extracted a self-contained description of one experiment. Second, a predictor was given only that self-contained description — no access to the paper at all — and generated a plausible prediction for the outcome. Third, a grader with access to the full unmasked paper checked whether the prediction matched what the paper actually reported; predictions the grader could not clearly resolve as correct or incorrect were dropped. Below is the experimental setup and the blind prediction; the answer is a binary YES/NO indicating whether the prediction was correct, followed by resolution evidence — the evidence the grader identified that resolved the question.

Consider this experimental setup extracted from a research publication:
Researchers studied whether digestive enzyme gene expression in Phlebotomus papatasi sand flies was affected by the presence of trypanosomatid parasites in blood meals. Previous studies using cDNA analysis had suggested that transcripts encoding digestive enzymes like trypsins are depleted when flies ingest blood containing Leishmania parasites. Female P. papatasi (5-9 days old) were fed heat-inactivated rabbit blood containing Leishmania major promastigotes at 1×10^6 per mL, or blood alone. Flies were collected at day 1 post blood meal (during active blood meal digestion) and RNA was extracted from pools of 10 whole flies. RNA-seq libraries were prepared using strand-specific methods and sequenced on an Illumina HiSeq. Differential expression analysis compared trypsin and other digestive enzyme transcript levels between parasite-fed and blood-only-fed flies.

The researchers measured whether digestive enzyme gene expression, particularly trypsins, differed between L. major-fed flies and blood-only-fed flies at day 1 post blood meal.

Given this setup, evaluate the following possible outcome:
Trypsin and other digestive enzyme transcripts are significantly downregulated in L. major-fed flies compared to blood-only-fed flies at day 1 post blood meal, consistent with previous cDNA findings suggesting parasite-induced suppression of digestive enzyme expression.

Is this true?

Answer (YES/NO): NO